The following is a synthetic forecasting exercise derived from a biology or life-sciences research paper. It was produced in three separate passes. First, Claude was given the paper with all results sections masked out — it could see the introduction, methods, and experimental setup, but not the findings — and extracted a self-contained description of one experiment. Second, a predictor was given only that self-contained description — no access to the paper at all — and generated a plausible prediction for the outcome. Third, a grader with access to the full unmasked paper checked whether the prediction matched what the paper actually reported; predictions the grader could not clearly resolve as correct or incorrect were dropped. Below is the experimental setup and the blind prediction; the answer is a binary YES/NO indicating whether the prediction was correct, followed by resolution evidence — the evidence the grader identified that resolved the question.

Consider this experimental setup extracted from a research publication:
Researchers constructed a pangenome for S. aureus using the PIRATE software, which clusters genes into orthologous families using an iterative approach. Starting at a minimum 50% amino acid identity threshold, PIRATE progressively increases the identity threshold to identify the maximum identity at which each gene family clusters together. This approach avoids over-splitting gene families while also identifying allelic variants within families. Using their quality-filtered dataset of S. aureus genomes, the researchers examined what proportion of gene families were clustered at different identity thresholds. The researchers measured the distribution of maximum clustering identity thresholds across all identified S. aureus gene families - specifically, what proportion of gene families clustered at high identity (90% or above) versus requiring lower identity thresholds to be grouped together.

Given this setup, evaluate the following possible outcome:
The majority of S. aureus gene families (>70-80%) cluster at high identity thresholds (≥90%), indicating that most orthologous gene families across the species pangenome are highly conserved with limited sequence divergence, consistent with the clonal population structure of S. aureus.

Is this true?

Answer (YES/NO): YES